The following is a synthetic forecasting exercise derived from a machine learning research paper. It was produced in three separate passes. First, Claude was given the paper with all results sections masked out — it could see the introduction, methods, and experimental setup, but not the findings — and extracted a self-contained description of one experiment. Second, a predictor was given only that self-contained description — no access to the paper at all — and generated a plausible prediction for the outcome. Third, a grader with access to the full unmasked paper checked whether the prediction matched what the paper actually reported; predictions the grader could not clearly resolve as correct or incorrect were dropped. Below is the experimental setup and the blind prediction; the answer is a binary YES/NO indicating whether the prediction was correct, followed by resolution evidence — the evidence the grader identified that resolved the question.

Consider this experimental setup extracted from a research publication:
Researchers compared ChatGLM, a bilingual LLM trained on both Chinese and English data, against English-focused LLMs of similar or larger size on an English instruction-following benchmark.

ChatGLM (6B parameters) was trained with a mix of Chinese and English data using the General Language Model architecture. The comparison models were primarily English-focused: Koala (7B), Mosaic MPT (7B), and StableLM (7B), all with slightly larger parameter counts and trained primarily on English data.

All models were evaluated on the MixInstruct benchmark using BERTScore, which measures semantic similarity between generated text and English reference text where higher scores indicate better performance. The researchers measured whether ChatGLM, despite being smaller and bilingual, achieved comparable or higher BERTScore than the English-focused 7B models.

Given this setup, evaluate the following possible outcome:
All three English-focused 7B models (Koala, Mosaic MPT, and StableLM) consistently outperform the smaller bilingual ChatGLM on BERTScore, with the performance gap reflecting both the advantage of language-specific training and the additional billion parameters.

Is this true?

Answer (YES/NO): NO